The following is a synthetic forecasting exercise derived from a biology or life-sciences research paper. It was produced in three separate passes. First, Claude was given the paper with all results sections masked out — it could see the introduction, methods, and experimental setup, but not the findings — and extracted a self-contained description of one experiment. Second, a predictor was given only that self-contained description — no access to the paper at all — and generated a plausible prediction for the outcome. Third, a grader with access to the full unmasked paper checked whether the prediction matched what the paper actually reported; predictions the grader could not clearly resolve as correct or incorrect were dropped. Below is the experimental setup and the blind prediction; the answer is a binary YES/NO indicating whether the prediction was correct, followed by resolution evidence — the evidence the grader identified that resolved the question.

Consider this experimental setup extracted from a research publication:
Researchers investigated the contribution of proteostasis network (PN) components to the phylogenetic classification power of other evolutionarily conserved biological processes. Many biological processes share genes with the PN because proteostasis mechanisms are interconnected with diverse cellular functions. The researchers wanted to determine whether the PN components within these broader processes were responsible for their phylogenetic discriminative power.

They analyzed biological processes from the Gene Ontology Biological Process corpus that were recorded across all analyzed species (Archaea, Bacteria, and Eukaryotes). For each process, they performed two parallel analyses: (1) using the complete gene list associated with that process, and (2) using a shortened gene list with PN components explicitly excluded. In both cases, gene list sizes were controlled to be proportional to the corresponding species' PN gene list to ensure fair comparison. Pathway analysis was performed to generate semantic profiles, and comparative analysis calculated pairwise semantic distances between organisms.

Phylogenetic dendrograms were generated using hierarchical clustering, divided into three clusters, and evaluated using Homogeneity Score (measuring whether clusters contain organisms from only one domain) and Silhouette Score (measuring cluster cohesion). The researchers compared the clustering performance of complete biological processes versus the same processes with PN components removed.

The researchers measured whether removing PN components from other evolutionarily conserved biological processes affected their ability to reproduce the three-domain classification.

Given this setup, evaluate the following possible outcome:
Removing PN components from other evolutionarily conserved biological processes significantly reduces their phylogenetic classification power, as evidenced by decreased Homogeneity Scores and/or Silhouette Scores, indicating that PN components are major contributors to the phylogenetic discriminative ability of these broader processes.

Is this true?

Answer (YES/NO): YES